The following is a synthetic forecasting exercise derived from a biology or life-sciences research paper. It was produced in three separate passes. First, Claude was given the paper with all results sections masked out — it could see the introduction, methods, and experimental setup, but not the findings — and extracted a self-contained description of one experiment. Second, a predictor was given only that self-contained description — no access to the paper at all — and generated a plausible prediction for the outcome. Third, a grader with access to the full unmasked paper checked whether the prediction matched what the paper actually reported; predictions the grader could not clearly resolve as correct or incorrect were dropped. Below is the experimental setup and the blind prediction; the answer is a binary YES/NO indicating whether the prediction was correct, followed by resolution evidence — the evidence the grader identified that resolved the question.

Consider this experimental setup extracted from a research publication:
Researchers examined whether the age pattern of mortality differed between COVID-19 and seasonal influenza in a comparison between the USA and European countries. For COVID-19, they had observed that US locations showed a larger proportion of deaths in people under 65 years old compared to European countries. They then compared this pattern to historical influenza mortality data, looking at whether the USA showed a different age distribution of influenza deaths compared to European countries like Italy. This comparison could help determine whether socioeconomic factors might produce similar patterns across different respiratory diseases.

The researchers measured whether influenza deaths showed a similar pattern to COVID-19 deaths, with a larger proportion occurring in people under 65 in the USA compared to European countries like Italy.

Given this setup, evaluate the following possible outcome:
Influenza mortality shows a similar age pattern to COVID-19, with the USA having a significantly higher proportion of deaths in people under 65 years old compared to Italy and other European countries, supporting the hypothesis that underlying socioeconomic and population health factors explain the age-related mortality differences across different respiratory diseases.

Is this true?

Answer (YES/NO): YES